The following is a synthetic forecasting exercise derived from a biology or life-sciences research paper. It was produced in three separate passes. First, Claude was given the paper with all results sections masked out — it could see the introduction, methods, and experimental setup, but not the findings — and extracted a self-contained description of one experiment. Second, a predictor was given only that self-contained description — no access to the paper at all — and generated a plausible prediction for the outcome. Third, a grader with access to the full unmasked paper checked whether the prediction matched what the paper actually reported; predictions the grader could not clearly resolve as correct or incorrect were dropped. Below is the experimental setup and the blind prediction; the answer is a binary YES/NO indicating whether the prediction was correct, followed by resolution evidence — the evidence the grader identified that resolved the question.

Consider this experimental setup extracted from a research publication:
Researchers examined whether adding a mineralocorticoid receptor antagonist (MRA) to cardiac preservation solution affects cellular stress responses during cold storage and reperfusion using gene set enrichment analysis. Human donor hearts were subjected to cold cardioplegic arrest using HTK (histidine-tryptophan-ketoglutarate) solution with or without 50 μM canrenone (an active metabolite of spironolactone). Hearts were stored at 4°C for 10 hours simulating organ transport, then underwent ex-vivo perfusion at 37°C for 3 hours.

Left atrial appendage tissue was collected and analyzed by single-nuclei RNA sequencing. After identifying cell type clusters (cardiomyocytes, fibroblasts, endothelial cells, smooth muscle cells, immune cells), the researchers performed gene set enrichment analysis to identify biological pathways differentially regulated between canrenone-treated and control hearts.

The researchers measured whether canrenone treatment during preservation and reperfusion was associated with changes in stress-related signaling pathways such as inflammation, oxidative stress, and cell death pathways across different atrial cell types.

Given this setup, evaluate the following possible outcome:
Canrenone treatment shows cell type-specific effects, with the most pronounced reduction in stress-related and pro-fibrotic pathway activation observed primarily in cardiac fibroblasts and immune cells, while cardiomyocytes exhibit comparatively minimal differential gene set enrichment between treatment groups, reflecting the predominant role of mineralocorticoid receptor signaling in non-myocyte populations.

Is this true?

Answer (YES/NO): NO